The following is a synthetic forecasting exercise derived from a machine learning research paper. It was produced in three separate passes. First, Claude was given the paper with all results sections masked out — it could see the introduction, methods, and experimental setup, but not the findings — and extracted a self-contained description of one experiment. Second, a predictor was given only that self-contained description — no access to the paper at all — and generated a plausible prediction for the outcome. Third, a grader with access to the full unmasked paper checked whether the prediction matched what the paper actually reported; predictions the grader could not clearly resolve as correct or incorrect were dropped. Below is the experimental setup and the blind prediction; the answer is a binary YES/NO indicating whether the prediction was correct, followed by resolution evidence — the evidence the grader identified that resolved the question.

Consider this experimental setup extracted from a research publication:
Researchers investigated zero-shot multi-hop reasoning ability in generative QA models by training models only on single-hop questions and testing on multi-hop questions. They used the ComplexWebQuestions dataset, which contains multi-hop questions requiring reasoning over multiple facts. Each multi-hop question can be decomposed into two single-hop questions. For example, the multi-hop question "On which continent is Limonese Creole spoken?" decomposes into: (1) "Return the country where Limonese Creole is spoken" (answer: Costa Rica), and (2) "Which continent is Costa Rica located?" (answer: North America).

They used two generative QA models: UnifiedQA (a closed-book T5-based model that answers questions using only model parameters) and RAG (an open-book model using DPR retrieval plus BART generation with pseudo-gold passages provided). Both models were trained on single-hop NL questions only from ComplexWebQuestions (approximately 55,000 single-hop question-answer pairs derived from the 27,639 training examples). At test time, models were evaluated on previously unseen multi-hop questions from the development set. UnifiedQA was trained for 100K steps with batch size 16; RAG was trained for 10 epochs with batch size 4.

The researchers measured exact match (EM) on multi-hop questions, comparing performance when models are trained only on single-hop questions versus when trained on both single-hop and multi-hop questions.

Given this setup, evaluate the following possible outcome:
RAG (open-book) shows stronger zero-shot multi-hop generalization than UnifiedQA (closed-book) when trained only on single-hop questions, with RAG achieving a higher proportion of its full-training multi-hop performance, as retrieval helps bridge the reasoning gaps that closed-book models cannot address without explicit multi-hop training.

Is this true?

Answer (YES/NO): NO